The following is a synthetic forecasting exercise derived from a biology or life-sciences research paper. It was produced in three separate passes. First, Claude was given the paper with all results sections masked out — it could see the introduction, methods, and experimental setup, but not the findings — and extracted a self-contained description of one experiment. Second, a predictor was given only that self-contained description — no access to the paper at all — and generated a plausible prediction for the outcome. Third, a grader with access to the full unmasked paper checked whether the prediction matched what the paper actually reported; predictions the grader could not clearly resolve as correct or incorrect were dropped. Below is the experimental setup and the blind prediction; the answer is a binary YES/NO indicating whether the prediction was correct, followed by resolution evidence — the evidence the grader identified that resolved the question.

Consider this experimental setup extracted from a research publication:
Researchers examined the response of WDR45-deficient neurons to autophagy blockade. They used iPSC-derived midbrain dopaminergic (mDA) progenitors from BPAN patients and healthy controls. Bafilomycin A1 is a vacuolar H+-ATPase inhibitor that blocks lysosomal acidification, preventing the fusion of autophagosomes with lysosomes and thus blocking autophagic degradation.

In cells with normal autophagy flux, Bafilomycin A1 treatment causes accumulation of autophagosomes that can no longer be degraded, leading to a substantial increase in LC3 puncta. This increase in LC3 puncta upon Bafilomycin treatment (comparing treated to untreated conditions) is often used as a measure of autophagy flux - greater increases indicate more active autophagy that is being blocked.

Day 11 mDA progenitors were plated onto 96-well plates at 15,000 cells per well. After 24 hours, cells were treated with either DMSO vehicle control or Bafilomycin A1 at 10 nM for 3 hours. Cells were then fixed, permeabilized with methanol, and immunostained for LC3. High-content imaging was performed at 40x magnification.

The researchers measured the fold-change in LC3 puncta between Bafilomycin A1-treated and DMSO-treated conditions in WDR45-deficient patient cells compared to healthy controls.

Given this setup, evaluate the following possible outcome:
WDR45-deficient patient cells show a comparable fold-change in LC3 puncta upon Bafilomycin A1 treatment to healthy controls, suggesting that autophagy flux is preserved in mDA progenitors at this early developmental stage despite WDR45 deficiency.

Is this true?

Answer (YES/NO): NO